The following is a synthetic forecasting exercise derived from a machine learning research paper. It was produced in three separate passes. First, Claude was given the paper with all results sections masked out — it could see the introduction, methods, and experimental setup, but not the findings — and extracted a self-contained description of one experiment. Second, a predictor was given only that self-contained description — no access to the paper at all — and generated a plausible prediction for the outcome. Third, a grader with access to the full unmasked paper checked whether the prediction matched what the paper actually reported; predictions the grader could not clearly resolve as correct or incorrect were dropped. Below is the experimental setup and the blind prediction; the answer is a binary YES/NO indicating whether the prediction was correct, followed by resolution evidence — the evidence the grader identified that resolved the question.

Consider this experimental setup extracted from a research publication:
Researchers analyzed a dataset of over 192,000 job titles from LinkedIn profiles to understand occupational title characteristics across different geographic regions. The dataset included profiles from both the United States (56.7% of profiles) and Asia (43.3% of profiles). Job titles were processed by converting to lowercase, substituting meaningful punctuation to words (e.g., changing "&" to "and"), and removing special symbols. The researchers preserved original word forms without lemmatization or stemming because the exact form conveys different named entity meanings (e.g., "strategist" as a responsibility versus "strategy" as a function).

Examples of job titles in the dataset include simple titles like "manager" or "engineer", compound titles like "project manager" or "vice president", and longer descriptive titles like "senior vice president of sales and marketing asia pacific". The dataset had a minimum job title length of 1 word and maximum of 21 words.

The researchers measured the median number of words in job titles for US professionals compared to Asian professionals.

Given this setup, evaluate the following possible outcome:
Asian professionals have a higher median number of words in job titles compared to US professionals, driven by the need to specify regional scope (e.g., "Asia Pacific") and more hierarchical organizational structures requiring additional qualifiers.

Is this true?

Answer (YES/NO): NO